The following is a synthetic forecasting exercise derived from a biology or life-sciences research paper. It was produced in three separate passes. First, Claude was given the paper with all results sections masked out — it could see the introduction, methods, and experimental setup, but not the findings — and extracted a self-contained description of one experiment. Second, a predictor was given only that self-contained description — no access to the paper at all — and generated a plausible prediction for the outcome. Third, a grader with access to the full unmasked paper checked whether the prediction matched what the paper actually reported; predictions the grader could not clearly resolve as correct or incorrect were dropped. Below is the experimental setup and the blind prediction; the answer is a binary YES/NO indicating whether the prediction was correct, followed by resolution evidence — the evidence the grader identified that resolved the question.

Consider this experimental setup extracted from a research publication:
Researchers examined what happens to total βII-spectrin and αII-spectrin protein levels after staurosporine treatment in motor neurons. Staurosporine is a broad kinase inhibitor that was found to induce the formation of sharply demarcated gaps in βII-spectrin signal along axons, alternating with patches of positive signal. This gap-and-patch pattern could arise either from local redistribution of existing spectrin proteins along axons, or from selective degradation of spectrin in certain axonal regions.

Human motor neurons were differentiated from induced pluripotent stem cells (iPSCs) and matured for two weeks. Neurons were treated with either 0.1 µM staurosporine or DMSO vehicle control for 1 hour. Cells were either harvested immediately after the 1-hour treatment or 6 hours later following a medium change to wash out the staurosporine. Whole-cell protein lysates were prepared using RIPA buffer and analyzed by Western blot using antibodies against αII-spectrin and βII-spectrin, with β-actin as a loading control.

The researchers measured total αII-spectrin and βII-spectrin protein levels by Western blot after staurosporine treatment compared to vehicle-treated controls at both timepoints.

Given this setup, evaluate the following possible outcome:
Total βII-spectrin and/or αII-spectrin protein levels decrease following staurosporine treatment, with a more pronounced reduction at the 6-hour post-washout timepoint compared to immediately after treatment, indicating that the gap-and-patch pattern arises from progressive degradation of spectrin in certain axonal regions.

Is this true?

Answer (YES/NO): NO